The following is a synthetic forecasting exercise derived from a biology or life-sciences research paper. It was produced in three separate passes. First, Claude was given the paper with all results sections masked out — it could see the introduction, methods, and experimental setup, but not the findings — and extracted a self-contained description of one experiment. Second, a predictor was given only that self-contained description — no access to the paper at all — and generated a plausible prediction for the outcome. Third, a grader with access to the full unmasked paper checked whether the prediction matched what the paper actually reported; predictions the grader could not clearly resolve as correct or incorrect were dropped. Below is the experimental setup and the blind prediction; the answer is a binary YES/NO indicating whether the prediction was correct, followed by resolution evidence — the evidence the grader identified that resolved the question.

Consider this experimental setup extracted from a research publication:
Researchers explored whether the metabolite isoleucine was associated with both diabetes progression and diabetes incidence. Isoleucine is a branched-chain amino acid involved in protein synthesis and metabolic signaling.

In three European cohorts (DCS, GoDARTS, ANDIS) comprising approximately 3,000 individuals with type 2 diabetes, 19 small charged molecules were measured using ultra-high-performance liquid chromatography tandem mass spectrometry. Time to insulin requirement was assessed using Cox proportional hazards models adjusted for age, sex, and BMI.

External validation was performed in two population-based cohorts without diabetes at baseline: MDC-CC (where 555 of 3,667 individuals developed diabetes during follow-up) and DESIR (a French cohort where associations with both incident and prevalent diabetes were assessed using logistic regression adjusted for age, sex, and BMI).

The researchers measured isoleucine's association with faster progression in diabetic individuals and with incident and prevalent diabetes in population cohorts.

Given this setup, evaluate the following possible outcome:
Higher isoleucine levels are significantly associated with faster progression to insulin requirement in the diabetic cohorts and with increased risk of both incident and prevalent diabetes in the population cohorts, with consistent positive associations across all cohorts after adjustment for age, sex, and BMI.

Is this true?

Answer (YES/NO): NO